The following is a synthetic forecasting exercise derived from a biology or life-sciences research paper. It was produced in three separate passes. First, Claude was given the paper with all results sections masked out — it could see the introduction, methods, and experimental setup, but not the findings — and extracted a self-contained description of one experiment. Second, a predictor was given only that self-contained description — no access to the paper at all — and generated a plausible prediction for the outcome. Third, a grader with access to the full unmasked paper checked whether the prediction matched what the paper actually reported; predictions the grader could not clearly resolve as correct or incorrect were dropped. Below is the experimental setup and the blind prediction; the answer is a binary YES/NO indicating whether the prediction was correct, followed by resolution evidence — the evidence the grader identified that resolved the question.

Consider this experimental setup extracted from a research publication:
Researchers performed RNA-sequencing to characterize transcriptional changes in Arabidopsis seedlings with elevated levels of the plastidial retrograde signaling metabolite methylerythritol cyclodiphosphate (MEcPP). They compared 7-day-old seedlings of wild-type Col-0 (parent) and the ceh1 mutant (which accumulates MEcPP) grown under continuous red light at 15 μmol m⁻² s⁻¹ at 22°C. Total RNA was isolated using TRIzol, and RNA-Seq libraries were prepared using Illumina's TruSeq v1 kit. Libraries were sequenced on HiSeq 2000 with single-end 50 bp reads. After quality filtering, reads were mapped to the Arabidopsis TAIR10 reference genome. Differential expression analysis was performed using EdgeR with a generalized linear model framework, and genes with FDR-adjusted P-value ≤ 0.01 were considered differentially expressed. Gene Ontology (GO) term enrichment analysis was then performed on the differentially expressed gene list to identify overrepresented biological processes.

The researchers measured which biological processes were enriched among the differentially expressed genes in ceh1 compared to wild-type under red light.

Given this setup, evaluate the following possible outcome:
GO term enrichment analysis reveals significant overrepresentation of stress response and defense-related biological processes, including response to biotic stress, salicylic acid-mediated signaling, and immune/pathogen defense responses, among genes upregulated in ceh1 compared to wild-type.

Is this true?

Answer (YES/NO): NO